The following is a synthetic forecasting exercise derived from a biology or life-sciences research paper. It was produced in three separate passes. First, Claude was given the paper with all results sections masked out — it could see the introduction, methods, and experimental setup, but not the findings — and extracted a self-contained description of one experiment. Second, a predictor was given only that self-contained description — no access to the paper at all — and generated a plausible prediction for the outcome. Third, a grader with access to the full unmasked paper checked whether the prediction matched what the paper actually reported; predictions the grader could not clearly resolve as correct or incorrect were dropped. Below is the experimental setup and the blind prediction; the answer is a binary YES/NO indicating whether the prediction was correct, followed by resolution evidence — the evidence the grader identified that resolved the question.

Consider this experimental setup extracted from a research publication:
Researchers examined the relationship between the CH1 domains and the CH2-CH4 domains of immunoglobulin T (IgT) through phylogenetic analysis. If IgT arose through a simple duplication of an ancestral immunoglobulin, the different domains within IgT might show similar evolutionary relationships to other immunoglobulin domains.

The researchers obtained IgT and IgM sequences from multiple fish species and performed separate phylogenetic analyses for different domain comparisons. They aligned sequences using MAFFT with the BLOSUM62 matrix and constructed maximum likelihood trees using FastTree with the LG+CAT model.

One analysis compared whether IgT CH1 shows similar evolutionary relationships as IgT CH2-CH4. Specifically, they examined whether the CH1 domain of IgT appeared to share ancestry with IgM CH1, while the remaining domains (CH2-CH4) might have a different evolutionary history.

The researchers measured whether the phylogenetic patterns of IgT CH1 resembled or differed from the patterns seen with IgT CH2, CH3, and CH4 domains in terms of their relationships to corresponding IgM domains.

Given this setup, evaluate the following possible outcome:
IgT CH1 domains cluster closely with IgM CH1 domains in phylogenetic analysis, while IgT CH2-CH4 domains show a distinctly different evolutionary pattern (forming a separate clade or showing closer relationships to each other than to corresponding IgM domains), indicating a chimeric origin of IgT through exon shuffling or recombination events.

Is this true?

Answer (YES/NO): YES